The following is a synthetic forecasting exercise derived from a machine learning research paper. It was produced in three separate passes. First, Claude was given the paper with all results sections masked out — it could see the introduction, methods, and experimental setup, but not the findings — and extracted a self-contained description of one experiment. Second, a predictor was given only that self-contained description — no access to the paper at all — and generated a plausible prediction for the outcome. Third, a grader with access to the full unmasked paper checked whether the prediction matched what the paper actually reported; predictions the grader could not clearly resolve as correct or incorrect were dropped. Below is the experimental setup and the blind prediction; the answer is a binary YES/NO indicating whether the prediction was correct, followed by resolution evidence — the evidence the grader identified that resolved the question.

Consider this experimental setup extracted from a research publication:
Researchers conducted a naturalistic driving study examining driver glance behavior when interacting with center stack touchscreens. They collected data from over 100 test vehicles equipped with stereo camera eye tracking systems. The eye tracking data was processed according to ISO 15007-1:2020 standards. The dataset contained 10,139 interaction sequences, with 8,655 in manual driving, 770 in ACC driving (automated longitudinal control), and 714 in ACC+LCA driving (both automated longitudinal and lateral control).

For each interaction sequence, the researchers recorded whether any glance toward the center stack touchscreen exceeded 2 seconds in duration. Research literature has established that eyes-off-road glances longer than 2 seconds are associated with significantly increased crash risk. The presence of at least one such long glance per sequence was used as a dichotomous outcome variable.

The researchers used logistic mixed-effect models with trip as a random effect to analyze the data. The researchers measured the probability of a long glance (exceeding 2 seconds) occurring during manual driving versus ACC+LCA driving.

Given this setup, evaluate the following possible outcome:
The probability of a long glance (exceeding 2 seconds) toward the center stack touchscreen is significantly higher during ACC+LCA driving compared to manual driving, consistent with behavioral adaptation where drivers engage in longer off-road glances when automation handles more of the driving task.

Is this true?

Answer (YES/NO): YES